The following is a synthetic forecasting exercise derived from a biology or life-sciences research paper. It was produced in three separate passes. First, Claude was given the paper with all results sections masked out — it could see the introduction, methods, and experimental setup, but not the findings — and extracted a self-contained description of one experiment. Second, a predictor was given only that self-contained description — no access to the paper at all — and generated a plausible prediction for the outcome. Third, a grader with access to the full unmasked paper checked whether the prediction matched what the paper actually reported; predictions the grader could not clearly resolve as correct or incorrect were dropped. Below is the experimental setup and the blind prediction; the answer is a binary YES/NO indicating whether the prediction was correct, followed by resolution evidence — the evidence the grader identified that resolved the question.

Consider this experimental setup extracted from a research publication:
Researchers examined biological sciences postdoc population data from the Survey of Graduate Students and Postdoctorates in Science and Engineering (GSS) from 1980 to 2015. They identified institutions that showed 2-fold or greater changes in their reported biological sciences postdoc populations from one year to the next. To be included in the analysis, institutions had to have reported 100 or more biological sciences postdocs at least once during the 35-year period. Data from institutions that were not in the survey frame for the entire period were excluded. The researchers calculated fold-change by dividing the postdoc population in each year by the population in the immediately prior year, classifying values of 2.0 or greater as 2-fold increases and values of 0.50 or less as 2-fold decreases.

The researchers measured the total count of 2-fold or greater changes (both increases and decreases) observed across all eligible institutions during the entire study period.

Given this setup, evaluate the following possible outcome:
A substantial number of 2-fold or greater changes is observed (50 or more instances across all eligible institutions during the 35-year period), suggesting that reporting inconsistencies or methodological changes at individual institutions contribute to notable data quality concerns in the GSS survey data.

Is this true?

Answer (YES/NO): YES